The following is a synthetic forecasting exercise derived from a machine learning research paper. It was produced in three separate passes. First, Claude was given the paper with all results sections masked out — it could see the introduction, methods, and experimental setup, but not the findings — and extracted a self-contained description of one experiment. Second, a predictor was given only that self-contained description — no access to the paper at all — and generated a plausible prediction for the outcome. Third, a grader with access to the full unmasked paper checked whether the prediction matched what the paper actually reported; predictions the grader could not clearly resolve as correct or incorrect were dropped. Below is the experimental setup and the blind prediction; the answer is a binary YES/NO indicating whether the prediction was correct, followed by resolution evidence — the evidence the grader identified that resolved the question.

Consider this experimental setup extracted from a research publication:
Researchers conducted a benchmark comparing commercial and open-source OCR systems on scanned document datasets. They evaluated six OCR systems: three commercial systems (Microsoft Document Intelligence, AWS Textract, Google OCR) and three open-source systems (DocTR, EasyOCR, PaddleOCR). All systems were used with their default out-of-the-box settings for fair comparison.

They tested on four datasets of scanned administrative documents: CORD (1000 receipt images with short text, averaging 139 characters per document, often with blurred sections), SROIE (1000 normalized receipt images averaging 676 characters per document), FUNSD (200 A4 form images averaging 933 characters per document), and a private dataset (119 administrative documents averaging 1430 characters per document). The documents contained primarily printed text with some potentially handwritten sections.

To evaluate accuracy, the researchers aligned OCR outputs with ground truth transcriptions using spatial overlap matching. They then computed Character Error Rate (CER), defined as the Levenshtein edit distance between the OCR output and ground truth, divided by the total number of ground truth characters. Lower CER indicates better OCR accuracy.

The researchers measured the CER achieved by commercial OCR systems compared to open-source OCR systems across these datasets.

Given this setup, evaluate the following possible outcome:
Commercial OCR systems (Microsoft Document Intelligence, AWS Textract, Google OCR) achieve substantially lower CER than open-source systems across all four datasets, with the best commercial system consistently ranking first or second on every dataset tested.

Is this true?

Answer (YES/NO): NO